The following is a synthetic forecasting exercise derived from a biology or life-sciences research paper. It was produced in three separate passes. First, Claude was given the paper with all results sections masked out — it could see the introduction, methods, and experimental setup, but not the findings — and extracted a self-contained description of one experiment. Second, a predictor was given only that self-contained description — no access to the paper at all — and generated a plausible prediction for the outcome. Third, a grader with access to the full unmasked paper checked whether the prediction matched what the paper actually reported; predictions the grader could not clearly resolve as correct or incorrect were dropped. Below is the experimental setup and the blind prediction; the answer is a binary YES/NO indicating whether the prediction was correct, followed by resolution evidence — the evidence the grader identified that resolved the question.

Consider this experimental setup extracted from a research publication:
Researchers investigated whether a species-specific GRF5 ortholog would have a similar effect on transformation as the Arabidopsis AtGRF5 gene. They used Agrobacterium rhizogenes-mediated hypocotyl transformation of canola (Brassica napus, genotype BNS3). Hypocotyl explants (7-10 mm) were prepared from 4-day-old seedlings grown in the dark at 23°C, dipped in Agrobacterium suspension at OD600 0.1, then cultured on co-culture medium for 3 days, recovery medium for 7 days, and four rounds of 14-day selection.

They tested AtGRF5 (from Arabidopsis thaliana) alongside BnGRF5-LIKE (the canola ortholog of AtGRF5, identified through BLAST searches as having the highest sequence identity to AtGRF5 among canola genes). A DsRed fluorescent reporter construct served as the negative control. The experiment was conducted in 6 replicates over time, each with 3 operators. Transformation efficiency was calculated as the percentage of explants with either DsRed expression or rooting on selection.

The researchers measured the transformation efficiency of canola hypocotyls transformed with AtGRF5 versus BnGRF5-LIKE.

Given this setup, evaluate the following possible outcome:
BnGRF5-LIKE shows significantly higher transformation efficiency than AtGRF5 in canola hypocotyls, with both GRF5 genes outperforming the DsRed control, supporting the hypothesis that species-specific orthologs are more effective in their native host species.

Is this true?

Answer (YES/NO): NO